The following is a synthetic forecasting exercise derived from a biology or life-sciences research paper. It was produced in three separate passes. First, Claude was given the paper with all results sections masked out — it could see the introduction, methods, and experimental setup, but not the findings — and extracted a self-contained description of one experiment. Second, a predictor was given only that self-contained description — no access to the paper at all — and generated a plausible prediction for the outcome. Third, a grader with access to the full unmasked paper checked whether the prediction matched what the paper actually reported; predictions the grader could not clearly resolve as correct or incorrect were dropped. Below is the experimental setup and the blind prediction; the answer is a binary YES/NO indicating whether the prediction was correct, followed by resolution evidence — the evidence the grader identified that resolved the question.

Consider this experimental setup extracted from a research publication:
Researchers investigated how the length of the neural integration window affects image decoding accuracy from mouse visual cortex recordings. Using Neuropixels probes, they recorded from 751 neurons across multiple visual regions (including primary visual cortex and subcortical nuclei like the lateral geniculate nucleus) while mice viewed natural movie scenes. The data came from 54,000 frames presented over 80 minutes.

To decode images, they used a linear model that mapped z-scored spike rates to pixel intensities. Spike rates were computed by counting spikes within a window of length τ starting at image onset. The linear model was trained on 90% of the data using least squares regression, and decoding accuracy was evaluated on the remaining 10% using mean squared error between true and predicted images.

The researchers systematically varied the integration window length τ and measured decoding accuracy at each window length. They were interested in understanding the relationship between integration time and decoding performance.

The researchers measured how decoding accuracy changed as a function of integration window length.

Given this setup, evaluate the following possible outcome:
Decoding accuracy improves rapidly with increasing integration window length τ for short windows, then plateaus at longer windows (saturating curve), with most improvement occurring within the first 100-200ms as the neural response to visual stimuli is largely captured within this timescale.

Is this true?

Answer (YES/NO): NO